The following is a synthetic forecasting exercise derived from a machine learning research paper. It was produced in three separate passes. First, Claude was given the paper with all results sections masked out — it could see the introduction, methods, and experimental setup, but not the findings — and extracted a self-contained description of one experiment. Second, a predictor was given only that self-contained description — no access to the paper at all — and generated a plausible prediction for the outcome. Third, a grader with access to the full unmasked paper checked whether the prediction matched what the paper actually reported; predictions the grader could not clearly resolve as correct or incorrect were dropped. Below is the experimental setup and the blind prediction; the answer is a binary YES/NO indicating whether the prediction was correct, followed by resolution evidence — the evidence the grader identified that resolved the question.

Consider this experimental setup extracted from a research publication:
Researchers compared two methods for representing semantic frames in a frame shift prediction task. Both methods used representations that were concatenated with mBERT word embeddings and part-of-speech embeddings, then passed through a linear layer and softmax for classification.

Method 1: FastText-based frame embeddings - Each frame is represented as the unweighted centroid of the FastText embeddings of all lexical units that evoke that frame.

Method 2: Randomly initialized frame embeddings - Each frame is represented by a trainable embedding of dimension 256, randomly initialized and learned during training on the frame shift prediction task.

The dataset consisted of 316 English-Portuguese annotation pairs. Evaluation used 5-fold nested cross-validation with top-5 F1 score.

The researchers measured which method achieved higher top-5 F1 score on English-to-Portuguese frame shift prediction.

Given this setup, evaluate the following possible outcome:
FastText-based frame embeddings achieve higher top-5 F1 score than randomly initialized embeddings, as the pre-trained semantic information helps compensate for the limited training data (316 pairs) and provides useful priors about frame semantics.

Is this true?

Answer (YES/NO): YES